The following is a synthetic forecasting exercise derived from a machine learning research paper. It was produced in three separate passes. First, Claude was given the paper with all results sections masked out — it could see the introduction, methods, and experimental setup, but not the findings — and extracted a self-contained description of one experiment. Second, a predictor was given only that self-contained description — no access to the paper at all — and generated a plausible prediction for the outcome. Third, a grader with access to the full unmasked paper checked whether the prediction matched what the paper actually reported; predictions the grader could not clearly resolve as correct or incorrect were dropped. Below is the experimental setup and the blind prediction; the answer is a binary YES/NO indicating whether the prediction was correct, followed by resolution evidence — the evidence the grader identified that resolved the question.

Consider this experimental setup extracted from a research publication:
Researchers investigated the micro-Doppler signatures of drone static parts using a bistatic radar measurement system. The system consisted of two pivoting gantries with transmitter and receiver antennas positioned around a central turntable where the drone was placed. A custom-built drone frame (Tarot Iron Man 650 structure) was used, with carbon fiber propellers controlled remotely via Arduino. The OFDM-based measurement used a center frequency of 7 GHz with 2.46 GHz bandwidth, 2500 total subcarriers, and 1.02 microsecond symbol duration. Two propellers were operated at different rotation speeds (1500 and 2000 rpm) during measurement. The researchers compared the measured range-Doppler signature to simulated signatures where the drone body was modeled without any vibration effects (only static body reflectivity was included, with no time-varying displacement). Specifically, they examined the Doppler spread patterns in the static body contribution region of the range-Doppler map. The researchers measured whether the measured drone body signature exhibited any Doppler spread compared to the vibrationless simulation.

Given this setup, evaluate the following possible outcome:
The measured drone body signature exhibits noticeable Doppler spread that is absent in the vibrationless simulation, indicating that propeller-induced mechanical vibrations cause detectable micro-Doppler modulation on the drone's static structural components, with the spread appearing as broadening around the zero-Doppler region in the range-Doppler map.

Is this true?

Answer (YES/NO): YES